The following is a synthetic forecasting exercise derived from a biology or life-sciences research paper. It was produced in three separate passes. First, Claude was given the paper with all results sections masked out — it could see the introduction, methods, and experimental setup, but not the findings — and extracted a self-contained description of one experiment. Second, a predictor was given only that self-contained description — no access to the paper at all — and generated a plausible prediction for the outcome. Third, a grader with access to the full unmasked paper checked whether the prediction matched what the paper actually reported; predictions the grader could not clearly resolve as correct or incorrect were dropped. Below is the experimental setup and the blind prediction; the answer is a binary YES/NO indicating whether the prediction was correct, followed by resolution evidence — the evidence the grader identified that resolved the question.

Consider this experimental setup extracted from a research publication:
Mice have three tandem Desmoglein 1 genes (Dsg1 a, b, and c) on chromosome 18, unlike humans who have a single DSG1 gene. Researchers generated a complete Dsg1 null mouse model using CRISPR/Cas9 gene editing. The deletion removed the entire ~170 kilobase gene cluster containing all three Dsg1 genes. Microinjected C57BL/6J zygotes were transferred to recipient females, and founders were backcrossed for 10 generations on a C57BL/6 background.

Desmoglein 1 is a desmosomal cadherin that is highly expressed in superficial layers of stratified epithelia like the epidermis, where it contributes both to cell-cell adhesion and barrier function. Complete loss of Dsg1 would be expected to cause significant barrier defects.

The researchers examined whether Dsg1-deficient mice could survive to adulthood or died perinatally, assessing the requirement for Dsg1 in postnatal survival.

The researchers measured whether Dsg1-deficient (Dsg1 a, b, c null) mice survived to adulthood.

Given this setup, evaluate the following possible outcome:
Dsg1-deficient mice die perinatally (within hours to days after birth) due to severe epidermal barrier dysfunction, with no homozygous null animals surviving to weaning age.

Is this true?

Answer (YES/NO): YES